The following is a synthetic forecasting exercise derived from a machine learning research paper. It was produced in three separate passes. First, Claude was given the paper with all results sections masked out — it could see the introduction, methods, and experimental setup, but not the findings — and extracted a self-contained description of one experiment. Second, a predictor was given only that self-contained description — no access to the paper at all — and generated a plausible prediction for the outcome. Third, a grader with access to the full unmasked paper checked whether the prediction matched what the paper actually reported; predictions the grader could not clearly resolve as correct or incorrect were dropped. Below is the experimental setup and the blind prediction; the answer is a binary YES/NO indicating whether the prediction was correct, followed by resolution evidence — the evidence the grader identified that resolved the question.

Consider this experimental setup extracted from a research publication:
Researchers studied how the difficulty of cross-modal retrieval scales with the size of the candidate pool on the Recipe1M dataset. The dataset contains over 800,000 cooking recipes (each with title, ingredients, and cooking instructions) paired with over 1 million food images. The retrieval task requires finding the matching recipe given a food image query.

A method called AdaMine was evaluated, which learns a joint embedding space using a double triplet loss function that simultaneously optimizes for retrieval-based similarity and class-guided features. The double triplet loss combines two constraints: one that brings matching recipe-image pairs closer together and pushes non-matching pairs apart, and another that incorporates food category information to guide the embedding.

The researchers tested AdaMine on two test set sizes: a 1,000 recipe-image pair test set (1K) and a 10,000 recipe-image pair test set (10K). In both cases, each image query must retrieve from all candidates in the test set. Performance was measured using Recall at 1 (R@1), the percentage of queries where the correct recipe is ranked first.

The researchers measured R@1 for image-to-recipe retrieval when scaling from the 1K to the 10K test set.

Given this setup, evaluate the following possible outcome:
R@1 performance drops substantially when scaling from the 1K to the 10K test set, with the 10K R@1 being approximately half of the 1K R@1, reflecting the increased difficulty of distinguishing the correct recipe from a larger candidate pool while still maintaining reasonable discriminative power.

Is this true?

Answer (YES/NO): NO